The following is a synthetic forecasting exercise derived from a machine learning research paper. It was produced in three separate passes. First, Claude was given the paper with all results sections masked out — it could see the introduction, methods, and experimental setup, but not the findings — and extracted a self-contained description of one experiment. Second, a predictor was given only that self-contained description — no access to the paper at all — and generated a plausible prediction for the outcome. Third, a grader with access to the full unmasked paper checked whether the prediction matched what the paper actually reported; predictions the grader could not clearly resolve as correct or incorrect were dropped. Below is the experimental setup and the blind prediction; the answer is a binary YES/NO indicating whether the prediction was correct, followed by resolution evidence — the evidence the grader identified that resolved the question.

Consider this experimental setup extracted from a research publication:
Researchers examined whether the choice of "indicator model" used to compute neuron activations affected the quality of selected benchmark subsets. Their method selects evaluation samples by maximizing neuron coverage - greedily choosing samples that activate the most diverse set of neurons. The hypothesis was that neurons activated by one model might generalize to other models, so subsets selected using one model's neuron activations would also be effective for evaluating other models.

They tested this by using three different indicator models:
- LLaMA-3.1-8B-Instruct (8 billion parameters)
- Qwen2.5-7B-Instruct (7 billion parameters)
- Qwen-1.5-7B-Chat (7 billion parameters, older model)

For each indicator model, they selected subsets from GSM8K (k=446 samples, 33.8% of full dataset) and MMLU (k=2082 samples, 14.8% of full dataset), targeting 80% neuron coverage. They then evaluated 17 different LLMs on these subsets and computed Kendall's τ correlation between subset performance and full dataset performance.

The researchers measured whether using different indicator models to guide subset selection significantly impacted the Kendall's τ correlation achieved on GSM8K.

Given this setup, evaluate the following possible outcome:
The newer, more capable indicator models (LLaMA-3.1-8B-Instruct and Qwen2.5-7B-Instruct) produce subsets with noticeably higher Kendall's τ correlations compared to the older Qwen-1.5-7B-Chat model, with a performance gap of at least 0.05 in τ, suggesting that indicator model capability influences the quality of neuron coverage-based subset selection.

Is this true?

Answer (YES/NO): NO